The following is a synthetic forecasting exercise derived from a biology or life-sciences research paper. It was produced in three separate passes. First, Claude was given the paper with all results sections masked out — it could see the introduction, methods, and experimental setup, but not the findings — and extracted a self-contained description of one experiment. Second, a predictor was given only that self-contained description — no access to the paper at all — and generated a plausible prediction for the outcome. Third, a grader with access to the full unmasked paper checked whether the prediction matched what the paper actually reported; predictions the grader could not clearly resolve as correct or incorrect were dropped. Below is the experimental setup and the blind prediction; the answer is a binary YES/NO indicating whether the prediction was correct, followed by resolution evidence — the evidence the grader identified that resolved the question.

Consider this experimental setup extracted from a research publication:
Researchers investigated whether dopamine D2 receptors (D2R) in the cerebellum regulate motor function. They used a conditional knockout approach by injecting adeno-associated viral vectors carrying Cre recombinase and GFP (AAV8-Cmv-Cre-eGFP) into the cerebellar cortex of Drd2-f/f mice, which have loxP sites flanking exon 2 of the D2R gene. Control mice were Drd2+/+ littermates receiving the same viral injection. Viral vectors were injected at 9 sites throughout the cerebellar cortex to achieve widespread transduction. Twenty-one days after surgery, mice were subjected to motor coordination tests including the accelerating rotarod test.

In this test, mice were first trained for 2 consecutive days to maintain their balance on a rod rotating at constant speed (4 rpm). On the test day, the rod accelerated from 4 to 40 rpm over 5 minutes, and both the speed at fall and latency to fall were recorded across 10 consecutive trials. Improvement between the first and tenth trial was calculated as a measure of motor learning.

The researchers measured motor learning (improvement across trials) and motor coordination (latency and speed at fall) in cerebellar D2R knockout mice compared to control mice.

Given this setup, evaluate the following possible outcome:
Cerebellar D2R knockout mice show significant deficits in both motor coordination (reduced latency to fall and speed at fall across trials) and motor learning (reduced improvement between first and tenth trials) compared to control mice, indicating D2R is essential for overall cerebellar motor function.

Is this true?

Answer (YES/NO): NO